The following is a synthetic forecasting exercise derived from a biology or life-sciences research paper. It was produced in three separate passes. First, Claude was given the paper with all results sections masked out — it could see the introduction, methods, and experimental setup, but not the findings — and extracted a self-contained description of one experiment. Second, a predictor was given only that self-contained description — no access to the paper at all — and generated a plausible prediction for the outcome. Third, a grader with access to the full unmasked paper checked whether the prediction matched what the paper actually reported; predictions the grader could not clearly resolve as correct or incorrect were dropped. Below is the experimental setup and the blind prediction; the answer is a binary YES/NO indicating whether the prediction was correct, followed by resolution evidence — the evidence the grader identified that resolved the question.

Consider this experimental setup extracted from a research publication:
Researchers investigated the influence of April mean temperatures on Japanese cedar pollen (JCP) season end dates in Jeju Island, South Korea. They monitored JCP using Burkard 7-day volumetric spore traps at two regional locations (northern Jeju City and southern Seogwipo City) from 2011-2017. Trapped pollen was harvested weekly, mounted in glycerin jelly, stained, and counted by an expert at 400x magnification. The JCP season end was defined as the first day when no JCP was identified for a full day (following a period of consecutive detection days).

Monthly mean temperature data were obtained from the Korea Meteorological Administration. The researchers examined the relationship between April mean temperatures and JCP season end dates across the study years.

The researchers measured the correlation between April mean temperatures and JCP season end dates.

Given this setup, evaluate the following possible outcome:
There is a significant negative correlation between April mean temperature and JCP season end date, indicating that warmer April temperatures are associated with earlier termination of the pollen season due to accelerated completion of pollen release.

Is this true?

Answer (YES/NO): NO